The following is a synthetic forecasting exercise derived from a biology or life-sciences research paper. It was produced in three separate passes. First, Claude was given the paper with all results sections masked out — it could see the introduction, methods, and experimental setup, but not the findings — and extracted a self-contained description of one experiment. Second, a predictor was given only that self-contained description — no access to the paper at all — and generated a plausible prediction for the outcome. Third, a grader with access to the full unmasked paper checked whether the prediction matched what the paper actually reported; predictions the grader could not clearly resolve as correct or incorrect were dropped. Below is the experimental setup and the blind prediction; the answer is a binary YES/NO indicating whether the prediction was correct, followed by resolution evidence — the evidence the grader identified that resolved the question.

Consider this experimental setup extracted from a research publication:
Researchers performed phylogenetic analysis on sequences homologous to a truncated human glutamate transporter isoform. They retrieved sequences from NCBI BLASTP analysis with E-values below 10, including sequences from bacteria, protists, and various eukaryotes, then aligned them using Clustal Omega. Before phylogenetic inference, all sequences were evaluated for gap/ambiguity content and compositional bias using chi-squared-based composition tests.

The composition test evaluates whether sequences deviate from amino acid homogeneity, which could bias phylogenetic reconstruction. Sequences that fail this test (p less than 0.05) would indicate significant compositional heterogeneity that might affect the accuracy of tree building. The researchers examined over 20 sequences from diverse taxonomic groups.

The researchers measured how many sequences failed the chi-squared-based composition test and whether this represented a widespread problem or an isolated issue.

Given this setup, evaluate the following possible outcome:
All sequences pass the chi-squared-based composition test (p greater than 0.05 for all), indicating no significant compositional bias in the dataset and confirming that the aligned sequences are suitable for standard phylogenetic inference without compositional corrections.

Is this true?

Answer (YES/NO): NO